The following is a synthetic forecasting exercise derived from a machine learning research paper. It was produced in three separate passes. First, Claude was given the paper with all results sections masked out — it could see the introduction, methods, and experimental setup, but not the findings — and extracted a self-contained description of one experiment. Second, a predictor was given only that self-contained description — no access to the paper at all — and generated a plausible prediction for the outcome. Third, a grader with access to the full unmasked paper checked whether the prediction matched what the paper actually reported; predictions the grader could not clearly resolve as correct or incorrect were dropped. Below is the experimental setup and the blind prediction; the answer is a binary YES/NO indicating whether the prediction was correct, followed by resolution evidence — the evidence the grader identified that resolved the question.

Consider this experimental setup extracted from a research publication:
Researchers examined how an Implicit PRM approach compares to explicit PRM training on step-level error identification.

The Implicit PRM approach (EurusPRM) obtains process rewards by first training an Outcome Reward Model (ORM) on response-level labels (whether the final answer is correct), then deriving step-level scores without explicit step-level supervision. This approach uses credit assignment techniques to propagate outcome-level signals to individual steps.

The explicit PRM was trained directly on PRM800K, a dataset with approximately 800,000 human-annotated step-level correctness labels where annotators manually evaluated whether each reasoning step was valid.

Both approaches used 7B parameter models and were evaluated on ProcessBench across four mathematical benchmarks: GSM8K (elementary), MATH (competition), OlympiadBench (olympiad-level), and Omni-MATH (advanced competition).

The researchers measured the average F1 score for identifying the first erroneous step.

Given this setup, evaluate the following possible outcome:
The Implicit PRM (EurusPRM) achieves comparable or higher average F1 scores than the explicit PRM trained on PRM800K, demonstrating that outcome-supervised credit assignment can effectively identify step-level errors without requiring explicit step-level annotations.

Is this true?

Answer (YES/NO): NO